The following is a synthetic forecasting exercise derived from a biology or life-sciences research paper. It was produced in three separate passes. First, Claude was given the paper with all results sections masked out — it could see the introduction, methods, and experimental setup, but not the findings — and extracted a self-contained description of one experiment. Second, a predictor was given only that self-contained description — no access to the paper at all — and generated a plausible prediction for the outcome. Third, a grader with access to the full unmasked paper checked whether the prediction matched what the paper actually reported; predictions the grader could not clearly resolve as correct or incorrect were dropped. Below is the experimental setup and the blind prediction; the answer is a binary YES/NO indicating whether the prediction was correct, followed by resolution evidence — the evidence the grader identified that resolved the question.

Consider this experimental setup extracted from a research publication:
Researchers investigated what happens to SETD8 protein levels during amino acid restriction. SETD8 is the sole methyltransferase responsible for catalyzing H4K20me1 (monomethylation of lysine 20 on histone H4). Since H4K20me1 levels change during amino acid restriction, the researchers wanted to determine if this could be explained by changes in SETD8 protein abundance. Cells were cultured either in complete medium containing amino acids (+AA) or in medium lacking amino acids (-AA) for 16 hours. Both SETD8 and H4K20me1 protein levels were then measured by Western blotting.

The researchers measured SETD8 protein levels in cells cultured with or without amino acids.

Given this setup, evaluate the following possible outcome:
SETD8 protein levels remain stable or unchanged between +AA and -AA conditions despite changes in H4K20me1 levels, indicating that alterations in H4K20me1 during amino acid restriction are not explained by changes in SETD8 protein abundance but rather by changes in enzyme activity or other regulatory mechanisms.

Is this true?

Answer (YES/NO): NO